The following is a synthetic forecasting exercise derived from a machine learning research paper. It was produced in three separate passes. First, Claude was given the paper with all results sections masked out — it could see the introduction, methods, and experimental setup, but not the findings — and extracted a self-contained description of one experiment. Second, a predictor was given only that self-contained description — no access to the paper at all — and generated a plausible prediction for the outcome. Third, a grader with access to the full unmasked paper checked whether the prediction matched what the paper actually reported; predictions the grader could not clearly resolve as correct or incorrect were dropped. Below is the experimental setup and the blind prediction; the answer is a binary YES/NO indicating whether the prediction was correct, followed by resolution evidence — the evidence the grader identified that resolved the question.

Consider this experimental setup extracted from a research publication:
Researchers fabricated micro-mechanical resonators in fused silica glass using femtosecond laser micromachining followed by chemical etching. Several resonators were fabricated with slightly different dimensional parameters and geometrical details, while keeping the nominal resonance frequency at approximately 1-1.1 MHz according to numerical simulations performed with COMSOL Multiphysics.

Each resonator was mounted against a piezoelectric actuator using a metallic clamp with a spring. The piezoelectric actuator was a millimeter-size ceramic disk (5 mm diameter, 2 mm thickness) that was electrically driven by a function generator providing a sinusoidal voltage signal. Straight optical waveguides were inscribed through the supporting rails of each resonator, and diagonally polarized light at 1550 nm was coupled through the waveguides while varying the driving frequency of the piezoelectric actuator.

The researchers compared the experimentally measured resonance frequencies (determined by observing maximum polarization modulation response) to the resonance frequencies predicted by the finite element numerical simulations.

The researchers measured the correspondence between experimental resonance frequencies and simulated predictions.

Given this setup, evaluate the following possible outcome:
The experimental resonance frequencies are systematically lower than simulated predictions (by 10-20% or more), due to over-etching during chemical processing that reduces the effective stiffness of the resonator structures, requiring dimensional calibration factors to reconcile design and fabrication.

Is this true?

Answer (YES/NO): NO